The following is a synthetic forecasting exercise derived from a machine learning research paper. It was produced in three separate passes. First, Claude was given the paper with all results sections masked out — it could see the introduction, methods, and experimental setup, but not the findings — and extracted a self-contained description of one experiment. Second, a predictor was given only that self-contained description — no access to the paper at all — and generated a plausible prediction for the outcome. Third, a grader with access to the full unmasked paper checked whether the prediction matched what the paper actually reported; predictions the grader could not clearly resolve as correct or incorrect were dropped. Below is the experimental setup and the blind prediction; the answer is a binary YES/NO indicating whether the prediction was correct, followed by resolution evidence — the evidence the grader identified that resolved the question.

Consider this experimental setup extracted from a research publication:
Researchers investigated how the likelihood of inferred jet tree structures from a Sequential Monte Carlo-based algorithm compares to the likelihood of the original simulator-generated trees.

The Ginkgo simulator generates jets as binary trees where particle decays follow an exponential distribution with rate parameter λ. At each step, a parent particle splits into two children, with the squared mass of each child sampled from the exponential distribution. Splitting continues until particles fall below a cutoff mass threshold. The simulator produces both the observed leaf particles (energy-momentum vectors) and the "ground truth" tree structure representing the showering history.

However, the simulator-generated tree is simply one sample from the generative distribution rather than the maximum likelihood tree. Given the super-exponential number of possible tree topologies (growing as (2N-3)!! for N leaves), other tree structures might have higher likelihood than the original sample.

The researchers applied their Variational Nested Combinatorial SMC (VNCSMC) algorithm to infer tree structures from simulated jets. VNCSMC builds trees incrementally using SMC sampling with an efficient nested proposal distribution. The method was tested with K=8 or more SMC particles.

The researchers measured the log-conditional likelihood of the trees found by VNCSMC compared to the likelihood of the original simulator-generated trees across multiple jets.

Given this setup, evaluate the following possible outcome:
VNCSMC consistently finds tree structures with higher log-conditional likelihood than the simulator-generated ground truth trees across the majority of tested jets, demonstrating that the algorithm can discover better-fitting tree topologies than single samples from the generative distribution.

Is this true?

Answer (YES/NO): YES